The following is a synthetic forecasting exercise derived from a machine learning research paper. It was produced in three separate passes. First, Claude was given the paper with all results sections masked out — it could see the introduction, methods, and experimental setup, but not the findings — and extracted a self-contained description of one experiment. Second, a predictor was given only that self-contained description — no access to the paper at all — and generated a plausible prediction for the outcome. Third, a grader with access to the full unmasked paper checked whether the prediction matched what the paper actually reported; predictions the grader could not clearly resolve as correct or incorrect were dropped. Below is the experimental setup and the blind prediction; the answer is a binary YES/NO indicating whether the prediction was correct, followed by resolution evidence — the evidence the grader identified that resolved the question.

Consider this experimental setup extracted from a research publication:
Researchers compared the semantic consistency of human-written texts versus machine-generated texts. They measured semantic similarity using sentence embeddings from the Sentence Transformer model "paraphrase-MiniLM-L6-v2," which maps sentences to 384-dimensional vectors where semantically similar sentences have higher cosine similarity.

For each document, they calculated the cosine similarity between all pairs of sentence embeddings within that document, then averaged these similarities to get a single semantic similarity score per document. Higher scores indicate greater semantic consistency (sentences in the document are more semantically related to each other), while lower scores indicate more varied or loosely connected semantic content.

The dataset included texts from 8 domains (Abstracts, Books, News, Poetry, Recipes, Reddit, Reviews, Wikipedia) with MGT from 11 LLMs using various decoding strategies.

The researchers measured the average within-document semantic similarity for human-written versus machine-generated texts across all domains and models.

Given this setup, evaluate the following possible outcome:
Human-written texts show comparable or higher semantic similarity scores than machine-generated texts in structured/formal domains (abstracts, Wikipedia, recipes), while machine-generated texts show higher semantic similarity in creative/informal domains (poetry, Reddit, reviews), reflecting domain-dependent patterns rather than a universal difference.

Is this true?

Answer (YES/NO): NO